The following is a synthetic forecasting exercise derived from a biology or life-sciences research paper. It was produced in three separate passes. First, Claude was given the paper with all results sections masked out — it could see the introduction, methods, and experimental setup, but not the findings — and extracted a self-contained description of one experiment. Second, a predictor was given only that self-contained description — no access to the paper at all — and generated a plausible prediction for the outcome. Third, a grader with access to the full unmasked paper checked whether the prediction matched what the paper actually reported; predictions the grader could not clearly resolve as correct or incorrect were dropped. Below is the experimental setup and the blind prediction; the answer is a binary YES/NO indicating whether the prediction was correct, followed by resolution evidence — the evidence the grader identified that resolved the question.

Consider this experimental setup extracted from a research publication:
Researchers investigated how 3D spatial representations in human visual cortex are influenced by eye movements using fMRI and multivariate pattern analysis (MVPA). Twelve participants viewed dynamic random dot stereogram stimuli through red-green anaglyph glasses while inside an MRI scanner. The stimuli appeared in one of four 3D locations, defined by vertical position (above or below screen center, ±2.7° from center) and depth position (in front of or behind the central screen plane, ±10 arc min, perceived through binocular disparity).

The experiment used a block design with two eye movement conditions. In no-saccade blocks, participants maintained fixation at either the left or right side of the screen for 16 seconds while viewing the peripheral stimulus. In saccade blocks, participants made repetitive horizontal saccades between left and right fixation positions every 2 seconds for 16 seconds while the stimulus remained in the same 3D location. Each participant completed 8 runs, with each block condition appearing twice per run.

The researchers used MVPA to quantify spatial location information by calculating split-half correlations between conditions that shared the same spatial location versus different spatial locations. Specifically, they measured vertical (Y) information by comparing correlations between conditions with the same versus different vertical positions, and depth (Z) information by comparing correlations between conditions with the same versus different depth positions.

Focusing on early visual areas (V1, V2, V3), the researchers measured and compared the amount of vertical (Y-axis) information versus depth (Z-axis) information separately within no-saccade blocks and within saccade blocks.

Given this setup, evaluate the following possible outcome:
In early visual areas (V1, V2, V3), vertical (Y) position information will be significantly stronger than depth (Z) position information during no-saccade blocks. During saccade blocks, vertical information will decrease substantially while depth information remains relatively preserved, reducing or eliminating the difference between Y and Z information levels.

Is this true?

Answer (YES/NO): NO